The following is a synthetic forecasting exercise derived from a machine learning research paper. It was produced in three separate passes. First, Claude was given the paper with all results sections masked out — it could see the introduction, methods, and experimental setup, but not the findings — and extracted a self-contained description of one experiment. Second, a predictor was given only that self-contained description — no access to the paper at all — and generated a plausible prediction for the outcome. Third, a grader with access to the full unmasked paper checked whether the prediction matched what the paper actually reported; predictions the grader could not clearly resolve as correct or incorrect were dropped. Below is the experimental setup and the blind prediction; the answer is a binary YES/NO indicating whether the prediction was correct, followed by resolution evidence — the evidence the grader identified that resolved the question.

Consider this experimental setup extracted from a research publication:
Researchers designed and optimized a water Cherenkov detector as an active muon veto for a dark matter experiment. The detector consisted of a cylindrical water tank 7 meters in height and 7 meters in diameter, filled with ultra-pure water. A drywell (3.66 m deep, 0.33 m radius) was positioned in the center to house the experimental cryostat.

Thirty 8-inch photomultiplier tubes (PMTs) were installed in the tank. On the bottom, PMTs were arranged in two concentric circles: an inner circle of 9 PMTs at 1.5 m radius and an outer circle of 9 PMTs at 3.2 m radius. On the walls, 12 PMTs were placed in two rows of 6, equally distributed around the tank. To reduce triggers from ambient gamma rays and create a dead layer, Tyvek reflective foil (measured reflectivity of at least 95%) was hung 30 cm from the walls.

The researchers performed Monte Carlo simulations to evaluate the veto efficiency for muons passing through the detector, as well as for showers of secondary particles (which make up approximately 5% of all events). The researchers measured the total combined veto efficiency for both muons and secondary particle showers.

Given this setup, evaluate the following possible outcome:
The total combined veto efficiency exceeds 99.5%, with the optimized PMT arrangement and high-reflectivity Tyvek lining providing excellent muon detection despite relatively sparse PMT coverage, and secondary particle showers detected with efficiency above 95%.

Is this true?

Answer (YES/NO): NO